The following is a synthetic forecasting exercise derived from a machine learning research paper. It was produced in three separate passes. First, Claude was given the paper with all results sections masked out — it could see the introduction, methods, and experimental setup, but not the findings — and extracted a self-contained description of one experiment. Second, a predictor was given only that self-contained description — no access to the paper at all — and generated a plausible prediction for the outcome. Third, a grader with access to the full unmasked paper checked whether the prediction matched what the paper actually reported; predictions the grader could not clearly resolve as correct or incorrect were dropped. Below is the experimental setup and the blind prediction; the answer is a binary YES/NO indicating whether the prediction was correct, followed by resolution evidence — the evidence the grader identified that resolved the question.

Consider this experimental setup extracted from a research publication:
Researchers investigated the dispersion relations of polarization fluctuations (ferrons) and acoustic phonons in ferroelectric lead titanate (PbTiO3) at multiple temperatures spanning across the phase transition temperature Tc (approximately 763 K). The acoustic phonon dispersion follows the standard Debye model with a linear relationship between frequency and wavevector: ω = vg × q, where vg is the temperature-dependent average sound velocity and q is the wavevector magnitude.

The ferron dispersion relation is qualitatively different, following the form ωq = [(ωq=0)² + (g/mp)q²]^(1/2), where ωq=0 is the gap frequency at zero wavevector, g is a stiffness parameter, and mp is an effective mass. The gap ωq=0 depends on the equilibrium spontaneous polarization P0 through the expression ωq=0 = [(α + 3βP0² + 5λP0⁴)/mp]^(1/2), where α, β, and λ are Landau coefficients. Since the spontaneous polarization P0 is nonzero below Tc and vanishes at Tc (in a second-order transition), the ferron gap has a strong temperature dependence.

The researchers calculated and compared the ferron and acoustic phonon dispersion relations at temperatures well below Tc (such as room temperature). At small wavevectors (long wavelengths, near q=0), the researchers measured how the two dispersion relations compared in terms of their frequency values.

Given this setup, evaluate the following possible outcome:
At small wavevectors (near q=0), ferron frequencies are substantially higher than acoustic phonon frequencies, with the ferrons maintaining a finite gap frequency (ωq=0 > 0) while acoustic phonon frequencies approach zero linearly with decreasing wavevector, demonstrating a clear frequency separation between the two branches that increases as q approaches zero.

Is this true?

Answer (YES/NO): YES